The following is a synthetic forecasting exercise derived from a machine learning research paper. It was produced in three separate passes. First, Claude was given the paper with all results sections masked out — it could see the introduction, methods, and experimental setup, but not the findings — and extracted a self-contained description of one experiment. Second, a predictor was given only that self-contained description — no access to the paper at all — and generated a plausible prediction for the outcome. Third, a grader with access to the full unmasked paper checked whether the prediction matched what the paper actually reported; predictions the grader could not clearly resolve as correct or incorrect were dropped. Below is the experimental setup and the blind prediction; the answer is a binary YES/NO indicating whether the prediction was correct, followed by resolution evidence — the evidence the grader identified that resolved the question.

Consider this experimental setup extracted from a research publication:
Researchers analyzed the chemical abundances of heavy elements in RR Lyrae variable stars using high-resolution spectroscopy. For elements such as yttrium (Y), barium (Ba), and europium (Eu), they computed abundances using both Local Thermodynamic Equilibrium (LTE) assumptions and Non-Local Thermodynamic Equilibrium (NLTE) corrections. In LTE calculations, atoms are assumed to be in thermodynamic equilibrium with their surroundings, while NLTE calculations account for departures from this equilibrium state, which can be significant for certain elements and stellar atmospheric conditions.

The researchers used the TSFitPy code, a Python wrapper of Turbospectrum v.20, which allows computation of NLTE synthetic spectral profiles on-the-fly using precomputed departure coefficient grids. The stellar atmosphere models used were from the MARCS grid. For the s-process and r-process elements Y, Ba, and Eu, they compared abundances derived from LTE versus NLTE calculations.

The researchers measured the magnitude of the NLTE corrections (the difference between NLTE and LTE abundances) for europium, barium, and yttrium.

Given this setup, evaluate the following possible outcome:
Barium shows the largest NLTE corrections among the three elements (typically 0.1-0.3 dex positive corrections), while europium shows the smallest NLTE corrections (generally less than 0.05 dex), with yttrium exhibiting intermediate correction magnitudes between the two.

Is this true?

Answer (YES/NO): NO